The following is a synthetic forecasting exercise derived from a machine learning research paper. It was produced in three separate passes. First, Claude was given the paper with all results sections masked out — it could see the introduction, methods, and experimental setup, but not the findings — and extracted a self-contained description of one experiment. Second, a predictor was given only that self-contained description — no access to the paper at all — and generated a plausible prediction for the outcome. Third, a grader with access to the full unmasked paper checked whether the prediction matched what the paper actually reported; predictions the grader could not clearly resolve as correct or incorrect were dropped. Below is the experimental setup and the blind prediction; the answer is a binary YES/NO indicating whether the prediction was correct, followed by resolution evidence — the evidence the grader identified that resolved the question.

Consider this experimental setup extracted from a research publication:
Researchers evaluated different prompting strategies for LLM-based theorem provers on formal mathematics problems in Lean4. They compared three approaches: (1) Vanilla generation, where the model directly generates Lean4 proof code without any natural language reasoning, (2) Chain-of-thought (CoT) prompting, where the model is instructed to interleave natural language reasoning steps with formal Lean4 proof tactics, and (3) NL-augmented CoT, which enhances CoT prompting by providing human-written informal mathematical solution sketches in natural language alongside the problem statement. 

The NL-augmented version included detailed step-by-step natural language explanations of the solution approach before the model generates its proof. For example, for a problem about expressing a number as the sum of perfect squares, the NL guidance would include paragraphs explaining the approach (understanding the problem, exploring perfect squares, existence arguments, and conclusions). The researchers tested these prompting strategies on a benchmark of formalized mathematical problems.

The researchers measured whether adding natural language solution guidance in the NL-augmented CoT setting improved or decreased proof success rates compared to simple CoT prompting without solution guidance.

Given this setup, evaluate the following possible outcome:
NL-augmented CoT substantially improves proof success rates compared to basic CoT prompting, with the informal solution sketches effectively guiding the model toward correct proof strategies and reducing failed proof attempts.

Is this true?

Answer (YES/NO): NO